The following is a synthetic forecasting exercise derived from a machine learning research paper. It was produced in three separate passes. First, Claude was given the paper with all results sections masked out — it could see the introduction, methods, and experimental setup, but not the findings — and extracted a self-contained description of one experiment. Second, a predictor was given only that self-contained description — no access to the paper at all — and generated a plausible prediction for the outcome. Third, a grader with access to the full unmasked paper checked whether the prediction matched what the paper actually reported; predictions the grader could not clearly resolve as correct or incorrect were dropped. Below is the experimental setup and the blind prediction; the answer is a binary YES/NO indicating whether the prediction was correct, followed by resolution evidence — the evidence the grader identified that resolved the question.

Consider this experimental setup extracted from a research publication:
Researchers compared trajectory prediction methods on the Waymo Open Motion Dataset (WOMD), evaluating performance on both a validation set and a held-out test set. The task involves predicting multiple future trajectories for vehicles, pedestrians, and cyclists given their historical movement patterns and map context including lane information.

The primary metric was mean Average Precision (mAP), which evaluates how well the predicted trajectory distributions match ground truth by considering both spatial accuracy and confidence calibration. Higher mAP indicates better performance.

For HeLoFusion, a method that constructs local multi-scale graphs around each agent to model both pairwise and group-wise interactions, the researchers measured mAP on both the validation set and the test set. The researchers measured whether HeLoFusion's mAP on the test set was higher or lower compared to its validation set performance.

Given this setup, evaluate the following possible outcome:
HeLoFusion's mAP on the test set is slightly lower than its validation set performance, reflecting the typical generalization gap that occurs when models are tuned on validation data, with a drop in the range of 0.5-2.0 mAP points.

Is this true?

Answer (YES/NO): NO